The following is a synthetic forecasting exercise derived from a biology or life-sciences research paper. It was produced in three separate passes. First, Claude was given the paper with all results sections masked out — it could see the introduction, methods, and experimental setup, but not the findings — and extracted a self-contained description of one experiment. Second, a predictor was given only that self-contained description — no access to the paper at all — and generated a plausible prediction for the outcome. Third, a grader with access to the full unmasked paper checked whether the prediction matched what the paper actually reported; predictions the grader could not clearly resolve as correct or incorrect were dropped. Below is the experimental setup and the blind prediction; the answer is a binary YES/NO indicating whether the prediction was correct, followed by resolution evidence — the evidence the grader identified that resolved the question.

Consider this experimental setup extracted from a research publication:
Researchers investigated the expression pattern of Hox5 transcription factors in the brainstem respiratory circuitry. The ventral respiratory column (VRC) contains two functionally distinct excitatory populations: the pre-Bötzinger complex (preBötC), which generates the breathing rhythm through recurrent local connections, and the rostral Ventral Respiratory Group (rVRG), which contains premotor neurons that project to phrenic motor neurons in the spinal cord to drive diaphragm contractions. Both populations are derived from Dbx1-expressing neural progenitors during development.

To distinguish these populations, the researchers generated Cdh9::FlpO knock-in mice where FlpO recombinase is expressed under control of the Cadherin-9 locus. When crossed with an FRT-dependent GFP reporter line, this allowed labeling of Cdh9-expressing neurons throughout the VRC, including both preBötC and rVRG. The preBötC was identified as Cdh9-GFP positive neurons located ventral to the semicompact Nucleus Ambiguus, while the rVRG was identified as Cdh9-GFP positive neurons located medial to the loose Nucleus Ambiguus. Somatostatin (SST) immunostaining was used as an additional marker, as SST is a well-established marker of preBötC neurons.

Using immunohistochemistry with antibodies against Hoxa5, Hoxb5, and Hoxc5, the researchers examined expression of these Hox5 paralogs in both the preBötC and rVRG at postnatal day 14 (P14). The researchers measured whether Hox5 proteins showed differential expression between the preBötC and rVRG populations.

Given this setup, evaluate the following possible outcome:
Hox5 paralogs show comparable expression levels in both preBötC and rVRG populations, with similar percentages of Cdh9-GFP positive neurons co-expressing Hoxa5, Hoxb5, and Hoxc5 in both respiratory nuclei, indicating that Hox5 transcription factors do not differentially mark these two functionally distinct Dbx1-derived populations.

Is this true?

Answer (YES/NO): NO